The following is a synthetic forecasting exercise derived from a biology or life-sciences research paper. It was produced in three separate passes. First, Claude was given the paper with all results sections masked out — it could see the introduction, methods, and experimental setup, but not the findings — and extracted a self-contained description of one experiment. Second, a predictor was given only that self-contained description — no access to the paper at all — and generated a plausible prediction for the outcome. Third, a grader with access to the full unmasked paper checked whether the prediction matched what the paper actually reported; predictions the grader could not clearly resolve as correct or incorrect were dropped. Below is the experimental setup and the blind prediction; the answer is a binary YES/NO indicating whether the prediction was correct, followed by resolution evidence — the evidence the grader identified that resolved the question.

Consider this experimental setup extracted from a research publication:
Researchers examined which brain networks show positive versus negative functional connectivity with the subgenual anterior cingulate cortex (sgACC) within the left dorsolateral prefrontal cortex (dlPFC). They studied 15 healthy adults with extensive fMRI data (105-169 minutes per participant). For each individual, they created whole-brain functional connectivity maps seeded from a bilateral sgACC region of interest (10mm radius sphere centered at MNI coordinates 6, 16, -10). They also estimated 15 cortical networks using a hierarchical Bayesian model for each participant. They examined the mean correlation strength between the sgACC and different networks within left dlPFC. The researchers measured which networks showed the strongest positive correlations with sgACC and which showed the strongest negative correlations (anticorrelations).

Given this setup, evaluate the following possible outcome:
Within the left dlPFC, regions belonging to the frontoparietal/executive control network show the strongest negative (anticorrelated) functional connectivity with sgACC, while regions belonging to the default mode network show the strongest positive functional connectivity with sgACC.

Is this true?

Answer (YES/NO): NO